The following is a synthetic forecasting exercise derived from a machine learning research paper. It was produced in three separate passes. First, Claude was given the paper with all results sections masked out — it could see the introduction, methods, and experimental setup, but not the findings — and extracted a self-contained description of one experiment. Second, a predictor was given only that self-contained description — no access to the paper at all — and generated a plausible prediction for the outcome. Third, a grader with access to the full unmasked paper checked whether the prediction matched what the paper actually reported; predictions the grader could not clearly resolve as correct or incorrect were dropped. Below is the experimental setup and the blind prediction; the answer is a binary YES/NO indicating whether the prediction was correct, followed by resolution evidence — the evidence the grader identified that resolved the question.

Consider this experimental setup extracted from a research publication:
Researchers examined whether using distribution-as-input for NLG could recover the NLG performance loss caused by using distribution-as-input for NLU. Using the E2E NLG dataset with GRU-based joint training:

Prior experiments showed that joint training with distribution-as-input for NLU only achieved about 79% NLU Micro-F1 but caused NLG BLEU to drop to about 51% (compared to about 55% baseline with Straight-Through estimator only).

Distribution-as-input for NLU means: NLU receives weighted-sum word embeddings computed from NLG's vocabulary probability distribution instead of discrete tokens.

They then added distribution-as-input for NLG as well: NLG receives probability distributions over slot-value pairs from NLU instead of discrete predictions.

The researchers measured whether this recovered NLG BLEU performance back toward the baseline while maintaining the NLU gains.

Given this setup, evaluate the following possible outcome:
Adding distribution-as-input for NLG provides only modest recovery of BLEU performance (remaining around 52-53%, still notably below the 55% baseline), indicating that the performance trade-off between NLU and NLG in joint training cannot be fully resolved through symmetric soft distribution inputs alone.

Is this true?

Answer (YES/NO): NO